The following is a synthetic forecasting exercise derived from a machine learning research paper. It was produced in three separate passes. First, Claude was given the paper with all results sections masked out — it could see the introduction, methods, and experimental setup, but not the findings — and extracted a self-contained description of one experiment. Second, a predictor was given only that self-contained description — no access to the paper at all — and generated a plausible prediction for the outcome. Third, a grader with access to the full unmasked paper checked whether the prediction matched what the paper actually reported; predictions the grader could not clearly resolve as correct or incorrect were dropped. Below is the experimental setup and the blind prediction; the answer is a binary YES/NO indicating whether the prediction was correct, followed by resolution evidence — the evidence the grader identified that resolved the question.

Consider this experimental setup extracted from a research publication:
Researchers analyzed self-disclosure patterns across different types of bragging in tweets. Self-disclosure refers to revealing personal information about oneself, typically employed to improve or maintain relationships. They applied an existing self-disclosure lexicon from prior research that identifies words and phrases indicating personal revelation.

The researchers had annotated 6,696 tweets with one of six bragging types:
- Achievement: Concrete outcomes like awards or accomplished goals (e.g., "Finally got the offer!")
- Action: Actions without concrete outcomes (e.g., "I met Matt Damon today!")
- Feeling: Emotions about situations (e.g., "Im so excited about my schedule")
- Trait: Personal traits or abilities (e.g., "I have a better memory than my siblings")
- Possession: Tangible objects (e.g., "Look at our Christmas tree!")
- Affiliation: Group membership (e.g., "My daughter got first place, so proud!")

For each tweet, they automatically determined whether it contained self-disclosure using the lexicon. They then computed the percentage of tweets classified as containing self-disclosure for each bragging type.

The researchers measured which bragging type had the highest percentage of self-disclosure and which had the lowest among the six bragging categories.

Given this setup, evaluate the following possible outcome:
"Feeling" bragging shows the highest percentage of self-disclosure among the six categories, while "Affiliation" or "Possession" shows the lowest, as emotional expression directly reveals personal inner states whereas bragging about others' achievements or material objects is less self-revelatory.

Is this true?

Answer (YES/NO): NO